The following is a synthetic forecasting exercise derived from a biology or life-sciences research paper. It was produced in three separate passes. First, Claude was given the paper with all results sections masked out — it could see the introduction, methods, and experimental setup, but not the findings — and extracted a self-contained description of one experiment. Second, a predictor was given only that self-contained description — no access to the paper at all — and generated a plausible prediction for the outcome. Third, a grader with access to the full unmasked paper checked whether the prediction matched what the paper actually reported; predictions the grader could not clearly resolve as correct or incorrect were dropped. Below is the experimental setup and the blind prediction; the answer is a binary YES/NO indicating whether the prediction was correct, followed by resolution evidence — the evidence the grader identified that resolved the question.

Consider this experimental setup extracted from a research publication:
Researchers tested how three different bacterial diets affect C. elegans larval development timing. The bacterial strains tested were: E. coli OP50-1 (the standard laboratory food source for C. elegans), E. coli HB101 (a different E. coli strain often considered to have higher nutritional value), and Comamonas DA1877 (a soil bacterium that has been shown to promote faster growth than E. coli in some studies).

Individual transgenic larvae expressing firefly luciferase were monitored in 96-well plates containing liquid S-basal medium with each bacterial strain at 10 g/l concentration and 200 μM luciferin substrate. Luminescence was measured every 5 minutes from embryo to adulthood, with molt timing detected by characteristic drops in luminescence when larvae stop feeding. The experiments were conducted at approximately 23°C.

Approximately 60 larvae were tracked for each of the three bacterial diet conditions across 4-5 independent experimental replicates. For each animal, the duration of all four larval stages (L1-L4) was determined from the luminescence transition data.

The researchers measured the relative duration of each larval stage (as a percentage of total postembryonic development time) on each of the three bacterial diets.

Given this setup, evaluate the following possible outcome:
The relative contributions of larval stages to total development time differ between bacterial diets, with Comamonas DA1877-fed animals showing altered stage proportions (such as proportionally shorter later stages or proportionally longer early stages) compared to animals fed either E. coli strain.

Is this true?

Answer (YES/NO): NO